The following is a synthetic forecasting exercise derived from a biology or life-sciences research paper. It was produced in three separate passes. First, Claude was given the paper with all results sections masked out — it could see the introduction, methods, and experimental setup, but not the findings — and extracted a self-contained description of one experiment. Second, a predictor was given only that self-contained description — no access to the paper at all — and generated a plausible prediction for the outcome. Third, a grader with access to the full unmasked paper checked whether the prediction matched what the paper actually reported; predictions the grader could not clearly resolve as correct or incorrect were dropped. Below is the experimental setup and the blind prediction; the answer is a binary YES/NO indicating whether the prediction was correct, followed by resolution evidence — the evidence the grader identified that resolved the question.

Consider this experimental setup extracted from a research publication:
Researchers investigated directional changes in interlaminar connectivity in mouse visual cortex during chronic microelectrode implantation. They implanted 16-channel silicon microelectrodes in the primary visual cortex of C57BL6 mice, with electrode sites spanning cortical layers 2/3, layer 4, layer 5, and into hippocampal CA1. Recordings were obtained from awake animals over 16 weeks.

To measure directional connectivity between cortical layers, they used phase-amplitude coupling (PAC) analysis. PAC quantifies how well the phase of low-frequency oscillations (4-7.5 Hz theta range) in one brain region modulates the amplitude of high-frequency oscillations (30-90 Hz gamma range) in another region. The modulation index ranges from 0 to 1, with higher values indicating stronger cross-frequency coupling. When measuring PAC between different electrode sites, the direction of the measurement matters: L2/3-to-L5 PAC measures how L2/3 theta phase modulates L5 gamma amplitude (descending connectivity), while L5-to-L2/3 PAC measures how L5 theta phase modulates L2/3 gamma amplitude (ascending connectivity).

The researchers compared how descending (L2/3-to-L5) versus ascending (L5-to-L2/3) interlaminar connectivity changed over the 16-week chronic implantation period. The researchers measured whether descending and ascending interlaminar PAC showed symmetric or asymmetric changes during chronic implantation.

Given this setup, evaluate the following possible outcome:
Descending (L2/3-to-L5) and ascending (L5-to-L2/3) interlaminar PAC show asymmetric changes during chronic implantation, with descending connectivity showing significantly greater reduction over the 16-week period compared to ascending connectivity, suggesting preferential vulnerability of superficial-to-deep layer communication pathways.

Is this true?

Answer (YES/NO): YES